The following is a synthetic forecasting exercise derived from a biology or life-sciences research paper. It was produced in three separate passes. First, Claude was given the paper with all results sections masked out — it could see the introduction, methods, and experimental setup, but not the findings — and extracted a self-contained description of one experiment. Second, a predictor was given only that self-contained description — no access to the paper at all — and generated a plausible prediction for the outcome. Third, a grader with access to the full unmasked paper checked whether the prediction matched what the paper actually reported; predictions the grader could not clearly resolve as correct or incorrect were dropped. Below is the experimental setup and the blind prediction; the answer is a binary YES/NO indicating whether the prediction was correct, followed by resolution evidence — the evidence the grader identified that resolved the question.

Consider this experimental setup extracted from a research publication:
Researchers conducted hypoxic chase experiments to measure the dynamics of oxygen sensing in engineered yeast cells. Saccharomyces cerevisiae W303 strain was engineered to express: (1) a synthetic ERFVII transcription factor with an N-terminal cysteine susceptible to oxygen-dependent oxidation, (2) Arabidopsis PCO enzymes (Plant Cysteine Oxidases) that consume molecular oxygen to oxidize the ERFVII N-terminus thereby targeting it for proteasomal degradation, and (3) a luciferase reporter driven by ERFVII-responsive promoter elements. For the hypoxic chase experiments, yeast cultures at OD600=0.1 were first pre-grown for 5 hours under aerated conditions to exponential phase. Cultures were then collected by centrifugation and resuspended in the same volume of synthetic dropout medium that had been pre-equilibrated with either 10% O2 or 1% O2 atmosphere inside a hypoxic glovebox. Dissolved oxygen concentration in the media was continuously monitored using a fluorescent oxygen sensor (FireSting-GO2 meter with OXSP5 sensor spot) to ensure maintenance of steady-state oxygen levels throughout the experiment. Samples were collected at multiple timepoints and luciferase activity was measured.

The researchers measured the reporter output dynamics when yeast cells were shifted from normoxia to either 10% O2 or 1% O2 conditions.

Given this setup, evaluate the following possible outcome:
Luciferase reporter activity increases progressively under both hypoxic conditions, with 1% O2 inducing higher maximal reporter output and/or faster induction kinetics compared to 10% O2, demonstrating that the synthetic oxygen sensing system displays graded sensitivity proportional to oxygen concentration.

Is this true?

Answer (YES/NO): NO